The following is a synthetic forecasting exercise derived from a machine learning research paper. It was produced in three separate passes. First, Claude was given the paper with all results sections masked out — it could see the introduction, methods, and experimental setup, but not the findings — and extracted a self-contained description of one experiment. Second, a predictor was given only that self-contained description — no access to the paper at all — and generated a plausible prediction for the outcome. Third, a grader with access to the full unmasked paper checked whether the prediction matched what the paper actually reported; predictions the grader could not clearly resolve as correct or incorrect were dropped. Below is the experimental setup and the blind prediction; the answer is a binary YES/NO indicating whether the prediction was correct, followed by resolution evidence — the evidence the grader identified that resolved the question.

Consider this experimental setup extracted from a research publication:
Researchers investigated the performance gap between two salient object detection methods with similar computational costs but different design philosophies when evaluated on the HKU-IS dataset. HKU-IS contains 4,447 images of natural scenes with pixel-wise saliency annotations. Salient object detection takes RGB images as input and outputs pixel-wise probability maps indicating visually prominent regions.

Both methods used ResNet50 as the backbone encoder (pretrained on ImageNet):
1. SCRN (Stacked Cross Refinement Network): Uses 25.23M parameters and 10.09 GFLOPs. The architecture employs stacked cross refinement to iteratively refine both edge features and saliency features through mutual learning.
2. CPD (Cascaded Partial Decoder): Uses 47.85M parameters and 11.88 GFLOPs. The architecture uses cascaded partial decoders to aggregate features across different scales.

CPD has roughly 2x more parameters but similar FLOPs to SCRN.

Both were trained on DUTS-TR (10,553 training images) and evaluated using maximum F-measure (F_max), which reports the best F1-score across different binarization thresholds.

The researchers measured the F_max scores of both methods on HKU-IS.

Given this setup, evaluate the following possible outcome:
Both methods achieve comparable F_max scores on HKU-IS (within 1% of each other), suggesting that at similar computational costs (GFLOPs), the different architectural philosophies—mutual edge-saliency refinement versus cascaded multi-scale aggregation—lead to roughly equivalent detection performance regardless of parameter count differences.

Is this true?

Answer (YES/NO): NO